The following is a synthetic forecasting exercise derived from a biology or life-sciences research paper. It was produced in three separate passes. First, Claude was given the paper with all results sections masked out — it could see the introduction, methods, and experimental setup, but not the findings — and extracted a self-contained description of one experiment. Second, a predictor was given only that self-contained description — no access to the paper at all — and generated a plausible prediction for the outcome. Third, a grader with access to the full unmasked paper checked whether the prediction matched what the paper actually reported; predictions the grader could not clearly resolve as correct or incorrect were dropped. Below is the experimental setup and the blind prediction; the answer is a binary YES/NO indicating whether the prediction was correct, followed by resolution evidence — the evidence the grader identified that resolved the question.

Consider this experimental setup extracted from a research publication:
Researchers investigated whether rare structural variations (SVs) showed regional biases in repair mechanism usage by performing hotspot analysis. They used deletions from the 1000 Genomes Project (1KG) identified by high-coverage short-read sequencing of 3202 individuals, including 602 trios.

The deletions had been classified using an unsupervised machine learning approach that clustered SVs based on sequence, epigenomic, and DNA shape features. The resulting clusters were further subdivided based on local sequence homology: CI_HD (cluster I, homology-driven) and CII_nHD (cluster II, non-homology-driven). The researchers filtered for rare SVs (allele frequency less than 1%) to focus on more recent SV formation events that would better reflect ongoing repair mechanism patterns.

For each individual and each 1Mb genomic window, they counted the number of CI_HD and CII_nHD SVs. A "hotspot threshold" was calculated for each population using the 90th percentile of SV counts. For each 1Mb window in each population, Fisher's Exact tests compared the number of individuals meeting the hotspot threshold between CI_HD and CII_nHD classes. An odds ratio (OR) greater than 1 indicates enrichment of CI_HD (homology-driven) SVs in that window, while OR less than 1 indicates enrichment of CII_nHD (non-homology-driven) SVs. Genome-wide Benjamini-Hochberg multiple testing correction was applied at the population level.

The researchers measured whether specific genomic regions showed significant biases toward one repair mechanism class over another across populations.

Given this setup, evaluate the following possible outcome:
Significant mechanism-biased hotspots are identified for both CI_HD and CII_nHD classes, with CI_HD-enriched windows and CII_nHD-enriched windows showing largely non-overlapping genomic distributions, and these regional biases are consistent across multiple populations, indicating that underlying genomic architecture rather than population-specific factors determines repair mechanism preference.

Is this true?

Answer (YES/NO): NO